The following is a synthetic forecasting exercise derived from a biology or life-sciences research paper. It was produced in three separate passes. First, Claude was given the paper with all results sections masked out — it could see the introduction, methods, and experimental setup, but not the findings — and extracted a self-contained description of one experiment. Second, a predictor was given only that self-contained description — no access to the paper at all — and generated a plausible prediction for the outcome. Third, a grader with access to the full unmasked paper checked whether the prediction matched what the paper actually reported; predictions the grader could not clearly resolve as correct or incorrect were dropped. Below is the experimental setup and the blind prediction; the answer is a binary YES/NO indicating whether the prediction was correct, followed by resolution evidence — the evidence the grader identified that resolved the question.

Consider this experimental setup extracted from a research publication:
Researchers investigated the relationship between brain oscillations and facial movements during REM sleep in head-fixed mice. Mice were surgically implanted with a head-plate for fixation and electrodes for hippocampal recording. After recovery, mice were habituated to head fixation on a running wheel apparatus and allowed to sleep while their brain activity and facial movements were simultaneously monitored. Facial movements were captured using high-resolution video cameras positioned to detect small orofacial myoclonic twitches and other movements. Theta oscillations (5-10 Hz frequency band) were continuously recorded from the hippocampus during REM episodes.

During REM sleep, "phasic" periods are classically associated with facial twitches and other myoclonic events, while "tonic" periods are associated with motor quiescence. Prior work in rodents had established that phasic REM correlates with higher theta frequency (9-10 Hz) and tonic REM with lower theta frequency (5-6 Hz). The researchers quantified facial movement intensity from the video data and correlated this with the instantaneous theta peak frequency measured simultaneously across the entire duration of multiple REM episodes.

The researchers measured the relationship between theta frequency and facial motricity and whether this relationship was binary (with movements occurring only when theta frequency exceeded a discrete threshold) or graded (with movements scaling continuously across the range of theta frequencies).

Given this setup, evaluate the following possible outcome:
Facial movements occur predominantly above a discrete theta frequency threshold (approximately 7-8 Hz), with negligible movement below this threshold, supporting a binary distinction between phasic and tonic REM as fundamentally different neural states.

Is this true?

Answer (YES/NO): NO